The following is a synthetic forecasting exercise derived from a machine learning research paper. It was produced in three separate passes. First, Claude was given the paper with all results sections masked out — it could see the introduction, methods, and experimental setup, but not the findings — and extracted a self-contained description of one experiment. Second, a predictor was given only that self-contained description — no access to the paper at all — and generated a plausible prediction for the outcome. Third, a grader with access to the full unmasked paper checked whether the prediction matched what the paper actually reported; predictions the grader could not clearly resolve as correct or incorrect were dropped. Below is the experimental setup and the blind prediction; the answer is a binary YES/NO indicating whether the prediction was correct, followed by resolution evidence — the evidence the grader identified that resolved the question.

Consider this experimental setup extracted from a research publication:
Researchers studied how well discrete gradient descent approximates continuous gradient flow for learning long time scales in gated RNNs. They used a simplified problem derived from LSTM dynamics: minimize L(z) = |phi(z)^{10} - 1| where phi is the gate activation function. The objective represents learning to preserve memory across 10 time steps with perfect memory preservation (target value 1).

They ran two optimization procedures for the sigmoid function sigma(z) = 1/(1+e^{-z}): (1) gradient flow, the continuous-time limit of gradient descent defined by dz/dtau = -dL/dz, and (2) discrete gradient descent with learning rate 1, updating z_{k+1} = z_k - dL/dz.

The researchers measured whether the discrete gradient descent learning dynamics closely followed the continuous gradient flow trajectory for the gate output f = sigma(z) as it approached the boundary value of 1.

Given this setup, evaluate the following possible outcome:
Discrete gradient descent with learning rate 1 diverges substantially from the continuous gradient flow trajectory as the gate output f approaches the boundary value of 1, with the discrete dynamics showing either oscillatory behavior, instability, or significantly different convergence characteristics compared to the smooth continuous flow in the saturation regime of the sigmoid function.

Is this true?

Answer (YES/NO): NO